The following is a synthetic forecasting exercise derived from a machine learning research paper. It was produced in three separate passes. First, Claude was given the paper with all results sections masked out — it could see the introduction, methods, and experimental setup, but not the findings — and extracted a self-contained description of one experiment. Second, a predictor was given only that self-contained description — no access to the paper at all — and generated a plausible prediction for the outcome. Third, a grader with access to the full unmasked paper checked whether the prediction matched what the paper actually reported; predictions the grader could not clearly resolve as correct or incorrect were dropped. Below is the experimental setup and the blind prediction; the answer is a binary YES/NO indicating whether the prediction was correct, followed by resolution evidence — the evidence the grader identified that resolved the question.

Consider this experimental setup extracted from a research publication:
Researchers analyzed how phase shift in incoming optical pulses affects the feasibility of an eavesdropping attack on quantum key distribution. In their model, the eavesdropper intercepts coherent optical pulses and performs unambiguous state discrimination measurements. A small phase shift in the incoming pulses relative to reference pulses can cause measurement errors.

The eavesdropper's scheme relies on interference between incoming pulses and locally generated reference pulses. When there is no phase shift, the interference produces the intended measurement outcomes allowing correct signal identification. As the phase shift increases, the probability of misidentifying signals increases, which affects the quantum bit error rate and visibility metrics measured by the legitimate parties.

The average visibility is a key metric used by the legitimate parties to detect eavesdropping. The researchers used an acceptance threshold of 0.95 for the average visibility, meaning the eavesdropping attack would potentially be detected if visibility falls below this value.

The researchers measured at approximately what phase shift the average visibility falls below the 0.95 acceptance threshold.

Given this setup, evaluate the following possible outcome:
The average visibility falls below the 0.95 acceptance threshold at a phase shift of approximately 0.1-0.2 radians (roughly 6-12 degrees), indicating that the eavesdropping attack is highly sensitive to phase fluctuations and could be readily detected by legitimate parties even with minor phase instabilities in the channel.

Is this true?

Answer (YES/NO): NO